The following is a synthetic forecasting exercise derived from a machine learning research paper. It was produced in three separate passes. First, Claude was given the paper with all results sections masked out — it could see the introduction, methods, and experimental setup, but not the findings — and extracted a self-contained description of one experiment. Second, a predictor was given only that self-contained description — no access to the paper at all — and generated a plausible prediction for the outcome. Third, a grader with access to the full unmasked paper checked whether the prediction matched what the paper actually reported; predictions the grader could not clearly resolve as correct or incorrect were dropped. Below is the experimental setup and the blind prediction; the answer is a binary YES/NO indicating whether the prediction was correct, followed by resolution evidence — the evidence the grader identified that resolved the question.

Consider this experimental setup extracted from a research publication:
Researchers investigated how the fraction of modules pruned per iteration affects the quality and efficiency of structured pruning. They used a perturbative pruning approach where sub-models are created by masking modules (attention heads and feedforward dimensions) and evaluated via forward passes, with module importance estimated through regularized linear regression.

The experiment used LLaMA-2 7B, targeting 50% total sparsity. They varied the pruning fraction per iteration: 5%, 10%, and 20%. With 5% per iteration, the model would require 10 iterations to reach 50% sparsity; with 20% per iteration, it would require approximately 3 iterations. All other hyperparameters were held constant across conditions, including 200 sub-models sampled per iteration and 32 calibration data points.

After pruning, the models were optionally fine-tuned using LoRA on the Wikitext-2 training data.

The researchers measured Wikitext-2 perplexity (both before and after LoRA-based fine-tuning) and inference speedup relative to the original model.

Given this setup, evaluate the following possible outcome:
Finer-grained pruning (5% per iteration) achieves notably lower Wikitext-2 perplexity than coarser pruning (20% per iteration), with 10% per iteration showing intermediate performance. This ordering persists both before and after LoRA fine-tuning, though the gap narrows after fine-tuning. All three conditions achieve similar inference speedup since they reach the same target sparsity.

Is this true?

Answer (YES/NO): NO